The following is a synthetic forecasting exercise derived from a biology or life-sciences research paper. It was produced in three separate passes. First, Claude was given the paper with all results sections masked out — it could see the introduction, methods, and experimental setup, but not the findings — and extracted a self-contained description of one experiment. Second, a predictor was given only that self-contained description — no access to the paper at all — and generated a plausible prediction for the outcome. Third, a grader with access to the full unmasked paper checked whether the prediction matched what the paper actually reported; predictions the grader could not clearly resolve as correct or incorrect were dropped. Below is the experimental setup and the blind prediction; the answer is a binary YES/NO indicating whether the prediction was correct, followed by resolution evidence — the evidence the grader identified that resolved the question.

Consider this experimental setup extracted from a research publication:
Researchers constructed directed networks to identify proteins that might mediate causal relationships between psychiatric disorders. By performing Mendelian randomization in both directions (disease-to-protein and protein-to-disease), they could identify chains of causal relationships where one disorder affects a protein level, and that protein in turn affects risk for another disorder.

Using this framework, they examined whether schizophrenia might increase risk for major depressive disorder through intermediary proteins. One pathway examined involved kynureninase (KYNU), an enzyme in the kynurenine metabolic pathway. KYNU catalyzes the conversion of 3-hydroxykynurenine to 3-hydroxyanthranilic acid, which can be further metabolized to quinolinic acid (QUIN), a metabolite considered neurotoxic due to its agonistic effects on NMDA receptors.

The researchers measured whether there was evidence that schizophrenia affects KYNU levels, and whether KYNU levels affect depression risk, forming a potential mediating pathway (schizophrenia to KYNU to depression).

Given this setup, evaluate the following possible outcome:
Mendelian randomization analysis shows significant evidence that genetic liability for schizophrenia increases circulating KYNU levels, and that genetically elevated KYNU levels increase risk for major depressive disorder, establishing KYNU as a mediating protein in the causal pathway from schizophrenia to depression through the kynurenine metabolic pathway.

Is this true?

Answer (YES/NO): YES